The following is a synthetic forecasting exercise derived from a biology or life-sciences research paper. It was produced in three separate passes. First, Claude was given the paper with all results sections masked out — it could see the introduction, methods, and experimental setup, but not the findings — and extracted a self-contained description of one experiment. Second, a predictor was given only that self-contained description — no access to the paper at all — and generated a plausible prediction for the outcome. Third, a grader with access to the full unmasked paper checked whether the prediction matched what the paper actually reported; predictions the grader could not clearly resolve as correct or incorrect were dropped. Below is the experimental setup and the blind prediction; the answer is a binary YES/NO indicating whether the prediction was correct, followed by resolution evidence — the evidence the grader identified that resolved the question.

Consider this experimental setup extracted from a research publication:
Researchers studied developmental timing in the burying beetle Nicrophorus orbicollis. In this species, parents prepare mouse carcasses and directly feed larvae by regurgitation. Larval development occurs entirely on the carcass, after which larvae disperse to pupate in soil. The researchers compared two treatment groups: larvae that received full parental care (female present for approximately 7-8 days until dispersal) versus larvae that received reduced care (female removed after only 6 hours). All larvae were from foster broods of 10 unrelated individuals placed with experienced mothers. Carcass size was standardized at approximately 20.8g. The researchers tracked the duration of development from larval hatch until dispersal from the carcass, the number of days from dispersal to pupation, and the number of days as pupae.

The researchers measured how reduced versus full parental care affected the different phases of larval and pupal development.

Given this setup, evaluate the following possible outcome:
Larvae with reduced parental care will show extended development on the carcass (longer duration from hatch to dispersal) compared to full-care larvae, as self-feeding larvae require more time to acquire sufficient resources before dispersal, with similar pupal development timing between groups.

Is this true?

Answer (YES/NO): YES